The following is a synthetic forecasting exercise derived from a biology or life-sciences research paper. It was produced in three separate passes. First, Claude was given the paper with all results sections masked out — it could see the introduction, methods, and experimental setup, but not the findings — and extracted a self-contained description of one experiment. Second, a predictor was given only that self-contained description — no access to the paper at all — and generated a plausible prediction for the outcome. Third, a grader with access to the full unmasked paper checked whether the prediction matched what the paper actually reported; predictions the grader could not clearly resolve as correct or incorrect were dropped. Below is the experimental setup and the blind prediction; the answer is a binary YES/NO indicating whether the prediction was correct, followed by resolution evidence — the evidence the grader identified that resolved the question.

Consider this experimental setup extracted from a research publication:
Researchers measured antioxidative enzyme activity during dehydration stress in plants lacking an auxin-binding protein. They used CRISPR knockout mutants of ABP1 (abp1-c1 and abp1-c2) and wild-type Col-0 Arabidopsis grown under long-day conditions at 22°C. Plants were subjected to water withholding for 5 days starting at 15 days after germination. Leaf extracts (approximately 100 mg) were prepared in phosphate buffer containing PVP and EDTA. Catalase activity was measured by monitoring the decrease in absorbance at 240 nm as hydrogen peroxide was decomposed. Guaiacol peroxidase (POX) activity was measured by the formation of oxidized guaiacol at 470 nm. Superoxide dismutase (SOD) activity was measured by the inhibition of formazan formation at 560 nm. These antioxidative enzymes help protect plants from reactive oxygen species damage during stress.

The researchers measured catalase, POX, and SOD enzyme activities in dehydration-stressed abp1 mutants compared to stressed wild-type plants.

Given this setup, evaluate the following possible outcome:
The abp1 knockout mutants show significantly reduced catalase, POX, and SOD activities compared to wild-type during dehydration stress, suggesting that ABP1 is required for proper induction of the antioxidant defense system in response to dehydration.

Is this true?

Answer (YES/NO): NO